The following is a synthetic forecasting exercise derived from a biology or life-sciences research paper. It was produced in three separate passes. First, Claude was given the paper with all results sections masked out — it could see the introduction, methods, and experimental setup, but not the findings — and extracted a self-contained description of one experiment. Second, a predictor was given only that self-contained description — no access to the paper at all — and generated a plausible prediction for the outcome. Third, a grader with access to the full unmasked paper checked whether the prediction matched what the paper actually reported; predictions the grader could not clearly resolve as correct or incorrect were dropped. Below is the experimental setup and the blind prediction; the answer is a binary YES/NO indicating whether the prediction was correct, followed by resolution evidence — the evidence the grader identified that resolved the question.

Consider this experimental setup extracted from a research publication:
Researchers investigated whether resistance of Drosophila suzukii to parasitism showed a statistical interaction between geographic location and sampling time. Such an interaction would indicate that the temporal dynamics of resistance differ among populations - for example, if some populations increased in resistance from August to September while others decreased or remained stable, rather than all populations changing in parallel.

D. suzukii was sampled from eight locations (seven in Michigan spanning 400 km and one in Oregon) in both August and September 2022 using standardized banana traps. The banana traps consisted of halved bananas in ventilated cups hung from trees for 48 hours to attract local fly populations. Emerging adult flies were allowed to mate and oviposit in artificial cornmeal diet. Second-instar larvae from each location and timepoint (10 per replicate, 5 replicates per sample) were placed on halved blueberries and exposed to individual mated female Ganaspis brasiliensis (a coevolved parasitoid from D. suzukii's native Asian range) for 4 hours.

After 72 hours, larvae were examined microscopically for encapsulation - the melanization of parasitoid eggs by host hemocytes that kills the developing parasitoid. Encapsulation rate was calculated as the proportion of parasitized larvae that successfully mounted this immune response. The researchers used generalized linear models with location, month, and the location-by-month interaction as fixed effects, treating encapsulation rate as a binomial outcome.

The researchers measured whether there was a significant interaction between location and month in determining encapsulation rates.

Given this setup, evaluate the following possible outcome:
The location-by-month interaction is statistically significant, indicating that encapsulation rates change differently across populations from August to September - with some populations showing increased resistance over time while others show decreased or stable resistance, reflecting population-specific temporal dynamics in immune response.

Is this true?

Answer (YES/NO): YES